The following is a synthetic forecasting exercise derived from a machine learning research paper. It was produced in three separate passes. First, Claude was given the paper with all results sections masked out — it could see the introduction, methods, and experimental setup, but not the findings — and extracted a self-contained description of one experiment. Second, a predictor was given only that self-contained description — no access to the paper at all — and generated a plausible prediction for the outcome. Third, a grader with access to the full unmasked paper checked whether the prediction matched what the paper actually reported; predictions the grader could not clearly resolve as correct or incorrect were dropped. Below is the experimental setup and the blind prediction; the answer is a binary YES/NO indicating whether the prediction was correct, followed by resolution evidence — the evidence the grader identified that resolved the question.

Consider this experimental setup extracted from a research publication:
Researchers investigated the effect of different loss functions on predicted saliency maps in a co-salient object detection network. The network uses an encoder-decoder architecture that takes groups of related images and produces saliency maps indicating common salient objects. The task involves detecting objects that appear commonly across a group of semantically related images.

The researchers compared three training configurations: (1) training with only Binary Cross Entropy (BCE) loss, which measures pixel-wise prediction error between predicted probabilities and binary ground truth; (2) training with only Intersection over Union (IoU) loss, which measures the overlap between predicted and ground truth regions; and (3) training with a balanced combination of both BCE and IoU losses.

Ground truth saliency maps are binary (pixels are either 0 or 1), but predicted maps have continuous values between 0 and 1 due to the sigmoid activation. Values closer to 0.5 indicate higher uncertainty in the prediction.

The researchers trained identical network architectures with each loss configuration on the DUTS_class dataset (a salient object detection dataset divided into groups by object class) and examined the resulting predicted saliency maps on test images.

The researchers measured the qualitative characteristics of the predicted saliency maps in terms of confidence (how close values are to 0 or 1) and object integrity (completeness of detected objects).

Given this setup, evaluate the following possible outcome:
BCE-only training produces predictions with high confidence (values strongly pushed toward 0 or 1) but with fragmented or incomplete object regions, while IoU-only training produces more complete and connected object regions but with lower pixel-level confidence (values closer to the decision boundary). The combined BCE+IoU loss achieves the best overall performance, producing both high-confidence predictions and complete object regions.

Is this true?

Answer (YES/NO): NO